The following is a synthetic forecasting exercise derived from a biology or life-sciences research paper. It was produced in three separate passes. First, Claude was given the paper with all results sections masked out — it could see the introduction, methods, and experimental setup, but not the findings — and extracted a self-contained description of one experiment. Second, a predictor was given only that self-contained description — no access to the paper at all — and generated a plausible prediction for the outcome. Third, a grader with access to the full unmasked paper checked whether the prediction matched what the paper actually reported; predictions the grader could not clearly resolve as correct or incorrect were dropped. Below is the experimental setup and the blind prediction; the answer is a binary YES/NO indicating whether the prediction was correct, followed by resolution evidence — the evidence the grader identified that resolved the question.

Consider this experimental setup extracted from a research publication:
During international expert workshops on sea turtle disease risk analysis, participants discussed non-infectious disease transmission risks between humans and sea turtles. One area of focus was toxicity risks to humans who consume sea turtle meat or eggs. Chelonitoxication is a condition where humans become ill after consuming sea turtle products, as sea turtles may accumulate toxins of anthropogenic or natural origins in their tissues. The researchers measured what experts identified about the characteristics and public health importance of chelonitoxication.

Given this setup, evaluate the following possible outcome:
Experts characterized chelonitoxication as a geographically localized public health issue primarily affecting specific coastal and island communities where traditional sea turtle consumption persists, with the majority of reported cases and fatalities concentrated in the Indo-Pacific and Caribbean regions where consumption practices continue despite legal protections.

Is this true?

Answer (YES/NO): NO